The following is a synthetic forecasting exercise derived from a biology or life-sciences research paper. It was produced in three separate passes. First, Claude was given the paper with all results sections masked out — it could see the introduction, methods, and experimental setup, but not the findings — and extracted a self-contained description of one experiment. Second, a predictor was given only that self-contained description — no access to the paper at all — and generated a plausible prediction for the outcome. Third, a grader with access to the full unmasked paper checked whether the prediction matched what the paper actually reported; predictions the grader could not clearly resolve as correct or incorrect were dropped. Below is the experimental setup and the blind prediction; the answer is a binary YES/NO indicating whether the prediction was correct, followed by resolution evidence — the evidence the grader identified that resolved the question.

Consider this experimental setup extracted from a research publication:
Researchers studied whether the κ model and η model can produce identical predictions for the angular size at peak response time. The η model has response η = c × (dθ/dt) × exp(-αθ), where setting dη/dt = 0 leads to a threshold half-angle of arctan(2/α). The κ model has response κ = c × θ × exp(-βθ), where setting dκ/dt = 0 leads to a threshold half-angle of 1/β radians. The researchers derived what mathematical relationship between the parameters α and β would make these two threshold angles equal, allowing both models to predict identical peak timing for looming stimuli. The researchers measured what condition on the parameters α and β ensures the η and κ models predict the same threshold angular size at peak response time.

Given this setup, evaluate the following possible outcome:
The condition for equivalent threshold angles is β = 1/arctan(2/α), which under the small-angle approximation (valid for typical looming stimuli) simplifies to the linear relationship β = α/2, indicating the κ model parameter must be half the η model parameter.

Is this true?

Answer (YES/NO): YES